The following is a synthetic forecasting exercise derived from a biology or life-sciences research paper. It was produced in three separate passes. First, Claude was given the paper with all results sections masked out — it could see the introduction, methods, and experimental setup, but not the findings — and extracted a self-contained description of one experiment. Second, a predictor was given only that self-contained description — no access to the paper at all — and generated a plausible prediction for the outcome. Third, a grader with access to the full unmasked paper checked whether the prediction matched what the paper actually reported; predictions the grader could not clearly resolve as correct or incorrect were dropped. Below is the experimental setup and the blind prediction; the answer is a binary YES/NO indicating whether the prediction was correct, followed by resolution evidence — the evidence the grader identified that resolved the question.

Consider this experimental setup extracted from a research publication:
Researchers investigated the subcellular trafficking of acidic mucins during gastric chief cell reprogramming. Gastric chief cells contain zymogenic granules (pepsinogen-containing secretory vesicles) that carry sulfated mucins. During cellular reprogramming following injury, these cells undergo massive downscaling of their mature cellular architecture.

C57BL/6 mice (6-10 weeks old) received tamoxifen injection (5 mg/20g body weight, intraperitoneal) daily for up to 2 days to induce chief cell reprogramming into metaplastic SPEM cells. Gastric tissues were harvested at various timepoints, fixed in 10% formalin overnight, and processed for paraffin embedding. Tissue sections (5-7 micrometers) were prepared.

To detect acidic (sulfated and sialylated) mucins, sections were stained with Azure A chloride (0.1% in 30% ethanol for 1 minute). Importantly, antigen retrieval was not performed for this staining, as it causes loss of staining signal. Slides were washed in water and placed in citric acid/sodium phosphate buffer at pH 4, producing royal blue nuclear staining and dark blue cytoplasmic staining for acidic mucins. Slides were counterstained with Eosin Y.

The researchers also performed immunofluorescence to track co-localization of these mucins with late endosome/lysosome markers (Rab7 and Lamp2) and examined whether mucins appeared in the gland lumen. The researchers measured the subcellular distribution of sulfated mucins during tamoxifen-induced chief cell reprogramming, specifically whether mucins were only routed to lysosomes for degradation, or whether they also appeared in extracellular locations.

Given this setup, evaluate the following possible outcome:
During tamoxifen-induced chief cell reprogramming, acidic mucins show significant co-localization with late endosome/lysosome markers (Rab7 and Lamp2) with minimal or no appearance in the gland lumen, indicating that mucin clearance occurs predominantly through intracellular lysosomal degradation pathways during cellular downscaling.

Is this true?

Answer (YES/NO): NO